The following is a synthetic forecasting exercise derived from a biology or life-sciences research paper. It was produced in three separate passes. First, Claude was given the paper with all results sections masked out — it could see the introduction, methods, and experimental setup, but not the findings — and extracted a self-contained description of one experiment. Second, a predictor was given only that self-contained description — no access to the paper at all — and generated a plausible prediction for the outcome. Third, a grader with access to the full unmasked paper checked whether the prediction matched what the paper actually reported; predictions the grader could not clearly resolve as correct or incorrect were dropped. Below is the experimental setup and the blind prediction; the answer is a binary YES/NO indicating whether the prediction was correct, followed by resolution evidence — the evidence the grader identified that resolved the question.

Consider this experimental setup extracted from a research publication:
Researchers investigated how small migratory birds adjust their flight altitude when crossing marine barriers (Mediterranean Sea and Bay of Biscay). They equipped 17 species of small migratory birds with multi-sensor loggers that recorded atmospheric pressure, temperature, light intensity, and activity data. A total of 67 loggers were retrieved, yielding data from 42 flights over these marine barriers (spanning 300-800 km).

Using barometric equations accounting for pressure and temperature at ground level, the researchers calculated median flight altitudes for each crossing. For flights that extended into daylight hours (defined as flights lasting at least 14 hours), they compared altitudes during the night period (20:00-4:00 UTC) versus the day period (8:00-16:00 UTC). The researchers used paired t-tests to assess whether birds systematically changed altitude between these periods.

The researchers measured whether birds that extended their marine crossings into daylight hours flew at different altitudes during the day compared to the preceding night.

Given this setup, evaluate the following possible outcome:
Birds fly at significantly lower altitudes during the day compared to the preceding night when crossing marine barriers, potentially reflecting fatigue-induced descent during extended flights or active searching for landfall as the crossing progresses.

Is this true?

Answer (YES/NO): YES